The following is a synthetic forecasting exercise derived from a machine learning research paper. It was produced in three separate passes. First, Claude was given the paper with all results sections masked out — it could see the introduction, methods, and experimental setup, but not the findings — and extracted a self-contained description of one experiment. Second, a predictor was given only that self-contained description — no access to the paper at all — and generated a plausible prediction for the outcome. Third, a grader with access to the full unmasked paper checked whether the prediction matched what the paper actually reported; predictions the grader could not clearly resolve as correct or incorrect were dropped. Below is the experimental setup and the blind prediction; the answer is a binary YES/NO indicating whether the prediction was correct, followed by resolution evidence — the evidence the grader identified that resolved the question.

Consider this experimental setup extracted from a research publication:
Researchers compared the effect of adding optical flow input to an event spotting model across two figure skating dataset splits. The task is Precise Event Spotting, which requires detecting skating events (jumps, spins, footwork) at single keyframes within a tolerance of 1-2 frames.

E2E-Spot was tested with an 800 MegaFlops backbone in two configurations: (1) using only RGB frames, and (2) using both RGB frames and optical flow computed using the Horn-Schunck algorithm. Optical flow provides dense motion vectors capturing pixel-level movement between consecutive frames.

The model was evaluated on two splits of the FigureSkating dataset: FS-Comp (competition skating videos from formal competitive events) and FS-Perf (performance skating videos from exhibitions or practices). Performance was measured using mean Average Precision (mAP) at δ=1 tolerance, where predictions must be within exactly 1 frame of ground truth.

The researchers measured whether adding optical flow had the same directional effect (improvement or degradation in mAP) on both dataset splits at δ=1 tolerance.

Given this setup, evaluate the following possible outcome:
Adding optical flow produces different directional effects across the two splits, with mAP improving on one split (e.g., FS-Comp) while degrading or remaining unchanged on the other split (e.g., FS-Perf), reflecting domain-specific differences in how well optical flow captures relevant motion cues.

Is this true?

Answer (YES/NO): NO